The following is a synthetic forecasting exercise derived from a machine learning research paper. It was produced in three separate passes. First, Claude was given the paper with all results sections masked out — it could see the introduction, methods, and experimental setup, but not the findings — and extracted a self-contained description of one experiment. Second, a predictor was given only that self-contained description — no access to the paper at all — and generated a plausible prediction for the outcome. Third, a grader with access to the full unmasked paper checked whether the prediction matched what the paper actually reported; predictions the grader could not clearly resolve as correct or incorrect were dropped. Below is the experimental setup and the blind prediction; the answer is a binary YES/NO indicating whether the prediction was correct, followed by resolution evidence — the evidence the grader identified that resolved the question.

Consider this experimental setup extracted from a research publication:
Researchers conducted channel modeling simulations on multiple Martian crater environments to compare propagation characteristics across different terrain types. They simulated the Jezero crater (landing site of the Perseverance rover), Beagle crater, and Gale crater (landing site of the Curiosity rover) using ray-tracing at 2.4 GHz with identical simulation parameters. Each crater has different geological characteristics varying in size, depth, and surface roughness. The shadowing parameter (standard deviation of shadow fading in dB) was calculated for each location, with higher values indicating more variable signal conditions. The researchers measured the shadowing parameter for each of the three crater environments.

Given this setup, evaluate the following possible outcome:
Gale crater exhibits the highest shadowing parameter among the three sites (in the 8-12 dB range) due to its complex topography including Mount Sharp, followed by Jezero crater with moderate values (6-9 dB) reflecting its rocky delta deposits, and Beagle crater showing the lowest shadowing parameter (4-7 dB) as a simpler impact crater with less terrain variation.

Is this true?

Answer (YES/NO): NO